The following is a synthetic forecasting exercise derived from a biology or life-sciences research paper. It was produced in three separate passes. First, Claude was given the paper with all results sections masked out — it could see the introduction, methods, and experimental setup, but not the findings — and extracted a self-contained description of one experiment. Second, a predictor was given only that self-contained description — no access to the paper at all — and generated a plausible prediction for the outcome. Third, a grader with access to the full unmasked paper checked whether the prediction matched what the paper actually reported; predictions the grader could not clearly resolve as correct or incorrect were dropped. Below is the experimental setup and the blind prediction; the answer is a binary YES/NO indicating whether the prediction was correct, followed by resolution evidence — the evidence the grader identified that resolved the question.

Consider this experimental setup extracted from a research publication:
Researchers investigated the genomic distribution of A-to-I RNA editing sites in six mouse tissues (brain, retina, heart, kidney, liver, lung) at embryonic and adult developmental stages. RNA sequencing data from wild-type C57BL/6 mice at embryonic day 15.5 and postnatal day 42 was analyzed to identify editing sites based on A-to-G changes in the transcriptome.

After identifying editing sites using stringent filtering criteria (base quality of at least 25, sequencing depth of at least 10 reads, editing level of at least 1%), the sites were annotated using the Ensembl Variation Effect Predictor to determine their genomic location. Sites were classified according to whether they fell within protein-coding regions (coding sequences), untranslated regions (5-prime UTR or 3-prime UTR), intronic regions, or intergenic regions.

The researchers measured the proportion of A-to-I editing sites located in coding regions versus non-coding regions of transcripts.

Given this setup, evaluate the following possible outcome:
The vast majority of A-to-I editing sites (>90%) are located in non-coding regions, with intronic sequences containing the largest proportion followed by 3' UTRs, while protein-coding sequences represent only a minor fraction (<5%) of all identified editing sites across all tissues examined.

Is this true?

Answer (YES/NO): NO